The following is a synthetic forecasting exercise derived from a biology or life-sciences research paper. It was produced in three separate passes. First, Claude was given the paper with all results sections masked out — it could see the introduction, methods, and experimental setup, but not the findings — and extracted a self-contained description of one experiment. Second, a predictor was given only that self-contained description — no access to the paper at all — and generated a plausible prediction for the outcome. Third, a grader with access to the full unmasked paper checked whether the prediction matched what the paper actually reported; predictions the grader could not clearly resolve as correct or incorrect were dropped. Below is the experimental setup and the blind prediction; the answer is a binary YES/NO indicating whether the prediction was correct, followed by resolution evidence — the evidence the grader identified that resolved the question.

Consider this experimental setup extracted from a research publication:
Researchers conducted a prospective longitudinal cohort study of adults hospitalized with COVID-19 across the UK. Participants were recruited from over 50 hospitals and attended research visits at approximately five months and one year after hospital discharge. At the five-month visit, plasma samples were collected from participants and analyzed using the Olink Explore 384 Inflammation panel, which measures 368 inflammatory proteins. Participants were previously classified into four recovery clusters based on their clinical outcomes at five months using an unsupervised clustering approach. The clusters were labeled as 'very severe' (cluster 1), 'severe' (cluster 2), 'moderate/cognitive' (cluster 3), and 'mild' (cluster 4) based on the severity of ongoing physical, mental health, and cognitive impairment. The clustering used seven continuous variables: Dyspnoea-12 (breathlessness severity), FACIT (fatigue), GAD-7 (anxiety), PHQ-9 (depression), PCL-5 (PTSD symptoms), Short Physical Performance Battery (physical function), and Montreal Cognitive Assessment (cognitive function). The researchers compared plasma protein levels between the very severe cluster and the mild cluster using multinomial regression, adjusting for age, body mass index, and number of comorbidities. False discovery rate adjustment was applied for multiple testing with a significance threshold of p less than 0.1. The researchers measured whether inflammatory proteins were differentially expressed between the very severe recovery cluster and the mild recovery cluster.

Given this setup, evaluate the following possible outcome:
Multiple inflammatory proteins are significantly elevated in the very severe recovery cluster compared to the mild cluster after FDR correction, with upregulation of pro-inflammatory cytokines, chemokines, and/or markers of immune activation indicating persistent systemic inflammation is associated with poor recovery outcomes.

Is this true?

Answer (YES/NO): YES